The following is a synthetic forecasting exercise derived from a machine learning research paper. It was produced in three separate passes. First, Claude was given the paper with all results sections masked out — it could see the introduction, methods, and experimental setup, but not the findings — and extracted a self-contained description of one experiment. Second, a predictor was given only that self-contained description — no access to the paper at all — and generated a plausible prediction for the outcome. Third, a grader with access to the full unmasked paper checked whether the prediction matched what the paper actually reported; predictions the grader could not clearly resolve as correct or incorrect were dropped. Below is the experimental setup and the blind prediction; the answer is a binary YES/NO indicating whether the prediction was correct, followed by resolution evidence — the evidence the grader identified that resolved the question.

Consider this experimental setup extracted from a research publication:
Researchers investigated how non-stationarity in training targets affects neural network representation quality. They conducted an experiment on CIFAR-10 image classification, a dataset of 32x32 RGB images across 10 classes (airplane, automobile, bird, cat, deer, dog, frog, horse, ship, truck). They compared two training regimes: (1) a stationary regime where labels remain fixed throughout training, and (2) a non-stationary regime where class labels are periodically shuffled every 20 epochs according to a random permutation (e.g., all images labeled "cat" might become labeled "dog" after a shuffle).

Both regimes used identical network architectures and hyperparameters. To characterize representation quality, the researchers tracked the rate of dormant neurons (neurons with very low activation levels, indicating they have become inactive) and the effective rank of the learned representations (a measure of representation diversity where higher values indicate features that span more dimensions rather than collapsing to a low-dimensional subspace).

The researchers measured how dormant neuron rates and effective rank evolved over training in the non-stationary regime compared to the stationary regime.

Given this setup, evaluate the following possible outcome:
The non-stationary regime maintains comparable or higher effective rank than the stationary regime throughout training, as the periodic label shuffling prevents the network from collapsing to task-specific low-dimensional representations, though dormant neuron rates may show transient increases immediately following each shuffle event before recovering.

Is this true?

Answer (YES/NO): NO